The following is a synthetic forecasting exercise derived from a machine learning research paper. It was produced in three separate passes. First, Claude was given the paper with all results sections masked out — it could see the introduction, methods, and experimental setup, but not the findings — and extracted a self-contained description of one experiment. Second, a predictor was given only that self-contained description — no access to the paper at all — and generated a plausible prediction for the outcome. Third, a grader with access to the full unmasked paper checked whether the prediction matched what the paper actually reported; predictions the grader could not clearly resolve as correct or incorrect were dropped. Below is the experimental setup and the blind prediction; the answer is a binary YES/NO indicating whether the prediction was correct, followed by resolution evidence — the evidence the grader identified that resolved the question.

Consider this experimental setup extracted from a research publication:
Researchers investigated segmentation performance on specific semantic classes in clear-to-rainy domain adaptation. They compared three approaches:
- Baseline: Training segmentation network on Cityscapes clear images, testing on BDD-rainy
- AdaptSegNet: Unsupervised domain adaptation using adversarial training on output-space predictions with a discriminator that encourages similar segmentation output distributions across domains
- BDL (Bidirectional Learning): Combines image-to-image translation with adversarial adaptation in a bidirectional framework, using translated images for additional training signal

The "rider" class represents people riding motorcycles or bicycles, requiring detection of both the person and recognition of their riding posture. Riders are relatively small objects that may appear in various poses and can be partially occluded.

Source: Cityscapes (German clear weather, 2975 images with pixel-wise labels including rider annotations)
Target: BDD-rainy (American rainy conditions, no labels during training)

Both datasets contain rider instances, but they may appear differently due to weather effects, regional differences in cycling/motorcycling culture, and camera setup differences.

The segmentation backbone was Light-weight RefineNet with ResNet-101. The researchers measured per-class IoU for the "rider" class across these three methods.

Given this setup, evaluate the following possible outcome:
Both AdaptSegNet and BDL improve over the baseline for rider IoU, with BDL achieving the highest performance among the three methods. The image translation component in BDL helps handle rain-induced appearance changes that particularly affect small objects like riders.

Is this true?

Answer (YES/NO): NO